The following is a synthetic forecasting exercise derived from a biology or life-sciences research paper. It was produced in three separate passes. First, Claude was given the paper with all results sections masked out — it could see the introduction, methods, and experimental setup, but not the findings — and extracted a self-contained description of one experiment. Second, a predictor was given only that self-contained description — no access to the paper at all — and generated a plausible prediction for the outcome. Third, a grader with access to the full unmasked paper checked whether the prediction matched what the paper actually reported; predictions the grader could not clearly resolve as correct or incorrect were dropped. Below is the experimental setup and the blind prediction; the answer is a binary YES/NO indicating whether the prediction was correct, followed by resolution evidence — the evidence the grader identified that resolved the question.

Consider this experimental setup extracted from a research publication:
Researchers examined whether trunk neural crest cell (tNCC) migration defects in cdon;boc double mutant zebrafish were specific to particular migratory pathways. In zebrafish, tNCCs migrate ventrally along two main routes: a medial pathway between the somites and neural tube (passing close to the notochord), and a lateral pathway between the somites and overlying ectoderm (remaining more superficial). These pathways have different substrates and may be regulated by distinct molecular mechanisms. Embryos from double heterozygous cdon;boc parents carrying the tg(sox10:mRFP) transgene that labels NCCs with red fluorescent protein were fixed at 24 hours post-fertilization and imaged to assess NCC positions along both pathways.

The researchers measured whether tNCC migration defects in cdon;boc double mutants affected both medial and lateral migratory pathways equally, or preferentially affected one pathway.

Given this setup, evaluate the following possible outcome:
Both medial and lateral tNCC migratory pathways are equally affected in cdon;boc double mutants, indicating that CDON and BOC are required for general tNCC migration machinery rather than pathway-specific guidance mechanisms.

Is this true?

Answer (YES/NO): NO